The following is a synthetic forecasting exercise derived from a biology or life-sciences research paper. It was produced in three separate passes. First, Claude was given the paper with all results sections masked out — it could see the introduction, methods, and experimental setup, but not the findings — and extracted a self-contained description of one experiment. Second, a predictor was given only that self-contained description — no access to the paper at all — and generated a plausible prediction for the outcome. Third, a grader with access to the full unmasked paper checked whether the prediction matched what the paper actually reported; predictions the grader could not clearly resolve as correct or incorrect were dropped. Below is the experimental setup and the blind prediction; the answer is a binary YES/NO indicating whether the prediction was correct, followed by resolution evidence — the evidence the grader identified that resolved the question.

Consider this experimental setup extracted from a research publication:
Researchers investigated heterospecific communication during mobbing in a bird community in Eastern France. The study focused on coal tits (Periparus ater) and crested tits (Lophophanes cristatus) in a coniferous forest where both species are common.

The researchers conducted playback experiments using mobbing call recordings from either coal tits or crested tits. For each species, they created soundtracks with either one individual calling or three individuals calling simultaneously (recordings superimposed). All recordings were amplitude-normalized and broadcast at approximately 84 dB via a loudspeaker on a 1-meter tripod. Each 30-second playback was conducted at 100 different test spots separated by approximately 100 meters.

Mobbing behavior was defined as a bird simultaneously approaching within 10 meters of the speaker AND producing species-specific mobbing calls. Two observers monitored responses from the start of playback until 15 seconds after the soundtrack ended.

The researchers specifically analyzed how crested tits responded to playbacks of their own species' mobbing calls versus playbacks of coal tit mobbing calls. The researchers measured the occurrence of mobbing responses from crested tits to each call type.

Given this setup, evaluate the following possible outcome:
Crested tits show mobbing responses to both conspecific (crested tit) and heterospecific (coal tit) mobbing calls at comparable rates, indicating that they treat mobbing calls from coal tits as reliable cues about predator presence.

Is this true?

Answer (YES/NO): NO